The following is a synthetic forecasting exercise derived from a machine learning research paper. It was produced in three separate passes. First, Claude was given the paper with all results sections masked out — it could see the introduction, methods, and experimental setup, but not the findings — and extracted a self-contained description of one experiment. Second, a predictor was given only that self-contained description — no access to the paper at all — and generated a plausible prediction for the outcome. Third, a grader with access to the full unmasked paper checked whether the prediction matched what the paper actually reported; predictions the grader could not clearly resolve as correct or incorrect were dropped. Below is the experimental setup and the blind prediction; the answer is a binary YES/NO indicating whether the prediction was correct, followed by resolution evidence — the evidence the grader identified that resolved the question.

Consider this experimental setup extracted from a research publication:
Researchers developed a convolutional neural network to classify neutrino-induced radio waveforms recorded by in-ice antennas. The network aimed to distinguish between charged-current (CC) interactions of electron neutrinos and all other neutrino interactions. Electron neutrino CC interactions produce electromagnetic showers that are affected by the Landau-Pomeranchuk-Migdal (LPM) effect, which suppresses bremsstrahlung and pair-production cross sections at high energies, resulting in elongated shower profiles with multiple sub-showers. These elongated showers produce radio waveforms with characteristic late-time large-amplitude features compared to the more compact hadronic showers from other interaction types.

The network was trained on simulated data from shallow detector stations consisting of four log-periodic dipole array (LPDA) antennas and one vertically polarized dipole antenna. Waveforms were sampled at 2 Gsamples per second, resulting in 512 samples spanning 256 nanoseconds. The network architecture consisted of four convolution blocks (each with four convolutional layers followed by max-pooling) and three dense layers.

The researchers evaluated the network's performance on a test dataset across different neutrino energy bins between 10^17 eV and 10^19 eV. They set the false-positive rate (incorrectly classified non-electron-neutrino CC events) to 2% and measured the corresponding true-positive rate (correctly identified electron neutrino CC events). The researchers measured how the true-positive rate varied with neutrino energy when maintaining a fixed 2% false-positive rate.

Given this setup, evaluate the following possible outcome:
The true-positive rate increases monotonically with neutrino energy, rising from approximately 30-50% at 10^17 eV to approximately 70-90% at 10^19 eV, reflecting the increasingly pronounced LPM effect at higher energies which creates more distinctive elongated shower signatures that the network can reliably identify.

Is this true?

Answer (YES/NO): NO